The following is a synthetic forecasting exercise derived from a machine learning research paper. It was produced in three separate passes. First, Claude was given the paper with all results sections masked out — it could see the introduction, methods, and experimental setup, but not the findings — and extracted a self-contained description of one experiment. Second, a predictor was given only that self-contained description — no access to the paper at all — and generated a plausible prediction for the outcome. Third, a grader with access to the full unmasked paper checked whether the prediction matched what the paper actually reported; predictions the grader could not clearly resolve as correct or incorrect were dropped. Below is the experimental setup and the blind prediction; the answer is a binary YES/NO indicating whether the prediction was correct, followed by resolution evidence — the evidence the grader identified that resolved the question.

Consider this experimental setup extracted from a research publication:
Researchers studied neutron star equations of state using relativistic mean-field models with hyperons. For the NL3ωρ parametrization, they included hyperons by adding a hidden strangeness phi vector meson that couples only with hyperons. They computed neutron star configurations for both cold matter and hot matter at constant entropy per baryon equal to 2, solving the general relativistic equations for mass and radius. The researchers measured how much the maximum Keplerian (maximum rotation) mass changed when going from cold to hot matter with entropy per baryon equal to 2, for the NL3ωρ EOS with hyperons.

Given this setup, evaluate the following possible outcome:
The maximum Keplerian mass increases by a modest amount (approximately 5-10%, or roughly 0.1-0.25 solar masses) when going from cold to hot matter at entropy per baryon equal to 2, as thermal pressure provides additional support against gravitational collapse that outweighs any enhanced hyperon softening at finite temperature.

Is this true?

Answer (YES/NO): NO